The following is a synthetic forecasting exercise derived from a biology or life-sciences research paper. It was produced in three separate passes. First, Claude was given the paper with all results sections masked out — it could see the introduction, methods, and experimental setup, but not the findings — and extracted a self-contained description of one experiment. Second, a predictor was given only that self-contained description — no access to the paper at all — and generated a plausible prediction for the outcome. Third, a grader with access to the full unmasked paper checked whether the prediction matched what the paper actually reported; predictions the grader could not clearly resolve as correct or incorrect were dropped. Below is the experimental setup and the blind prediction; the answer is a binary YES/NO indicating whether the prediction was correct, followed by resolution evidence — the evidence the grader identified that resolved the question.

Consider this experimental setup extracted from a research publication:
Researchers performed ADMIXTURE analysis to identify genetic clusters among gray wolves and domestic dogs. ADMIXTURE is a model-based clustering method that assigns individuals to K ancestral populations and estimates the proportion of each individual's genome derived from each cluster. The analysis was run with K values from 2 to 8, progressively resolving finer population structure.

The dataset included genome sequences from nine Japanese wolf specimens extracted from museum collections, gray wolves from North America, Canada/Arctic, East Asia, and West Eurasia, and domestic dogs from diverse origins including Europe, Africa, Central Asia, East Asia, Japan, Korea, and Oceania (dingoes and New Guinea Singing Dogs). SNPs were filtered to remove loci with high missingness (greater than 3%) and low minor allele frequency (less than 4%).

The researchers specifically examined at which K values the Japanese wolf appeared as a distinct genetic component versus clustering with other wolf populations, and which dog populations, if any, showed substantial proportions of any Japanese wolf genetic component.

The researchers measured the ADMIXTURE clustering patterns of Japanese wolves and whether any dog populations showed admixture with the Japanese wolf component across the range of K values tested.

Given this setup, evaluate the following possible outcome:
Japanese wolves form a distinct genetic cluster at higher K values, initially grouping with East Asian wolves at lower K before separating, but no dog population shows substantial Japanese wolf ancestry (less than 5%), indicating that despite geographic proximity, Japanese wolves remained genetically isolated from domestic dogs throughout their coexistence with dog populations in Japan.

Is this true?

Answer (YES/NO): NO